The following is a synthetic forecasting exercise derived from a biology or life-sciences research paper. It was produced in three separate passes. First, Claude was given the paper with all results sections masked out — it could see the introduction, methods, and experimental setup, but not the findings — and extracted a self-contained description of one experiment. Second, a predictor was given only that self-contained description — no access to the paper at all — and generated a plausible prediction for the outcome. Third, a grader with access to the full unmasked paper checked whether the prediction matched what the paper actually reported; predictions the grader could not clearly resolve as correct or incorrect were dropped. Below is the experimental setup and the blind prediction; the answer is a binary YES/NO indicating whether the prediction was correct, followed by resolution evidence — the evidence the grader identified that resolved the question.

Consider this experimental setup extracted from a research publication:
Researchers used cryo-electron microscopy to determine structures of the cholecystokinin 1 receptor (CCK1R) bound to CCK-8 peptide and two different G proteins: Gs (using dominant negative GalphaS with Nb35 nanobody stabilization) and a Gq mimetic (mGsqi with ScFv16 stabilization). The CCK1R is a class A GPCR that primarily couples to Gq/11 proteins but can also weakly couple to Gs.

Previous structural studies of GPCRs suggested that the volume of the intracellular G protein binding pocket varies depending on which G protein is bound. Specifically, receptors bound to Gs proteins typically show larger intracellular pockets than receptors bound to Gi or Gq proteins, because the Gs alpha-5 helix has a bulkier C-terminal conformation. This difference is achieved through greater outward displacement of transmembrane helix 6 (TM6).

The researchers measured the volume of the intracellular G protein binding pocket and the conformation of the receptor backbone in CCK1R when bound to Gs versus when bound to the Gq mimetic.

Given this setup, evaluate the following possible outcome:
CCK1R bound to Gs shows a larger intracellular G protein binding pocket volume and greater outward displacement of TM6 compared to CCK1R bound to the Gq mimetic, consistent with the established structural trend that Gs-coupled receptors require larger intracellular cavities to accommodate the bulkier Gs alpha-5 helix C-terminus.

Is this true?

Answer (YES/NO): NO